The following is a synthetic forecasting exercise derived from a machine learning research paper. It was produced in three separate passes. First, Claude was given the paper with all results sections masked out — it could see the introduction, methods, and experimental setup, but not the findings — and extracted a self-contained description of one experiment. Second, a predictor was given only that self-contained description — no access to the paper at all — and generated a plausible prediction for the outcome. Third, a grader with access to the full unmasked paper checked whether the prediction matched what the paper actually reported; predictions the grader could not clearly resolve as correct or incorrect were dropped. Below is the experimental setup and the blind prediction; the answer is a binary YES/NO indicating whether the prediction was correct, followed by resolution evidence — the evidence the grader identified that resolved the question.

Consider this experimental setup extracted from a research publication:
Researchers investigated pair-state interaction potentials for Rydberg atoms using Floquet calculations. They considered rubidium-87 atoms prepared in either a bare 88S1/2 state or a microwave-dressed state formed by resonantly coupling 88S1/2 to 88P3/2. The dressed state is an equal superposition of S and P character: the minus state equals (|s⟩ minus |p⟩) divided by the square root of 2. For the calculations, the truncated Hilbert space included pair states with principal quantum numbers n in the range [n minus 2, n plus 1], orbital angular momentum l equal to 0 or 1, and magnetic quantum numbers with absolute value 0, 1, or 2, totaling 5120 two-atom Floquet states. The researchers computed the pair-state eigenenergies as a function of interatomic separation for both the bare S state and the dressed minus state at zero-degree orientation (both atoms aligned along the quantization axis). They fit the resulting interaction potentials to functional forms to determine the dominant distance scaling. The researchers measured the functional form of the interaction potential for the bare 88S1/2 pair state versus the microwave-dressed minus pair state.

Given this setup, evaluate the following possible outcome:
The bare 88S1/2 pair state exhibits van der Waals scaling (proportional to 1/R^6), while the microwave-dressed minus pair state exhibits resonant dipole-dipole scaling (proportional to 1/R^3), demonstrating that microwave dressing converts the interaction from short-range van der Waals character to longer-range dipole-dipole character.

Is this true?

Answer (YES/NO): NO